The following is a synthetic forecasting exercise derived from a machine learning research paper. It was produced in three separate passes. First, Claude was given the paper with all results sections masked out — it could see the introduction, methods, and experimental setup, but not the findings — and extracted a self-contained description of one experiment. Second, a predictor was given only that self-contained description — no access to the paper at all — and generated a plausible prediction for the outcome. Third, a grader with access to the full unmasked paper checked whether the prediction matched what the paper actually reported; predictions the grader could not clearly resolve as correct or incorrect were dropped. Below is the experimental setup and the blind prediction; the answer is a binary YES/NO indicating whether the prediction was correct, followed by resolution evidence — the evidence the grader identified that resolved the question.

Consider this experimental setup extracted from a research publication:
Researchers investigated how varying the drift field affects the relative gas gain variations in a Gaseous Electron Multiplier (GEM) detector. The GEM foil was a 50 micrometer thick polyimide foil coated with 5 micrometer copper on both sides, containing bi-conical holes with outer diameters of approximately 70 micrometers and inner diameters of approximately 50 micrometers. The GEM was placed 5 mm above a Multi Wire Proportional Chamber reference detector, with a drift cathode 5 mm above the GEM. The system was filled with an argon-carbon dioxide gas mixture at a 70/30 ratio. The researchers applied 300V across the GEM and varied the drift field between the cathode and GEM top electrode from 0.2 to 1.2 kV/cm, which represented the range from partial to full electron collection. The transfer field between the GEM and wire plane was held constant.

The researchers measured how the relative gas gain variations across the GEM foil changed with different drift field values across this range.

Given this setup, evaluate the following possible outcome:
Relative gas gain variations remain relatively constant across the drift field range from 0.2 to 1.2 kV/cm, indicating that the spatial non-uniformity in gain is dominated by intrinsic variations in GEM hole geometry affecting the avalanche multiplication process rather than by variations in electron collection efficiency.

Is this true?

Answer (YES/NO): YES